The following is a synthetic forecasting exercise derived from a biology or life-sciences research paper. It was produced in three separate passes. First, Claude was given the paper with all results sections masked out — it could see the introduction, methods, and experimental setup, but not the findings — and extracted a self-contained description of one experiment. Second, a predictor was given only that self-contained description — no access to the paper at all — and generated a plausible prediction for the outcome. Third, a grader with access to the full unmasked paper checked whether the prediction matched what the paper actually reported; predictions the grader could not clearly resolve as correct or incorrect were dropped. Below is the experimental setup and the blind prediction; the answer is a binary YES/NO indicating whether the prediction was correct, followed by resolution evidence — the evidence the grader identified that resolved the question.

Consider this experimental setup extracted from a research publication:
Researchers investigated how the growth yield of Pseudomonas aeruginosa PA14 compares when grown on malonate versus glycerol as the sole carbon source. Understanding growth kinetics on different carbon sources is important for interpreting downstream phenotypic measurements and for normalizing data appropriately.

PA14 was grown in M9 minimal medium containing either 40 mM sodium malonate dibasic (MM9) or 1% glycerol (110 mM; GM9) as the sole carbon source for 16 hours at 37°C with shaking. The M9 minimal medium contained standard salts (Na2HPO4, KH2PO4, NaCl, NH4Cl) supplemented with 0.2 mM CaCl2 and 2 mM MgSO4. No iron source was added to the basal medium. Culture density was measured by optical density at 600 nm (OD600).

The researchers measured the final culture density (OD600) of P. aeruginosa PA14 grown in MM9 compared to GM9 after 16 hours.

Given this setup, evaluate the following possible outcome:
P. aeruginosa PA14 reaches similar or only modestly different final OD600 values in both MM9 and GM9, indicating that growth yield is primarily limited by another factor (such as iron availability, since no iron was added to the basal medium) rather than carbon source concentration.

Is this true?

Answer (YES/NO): NO